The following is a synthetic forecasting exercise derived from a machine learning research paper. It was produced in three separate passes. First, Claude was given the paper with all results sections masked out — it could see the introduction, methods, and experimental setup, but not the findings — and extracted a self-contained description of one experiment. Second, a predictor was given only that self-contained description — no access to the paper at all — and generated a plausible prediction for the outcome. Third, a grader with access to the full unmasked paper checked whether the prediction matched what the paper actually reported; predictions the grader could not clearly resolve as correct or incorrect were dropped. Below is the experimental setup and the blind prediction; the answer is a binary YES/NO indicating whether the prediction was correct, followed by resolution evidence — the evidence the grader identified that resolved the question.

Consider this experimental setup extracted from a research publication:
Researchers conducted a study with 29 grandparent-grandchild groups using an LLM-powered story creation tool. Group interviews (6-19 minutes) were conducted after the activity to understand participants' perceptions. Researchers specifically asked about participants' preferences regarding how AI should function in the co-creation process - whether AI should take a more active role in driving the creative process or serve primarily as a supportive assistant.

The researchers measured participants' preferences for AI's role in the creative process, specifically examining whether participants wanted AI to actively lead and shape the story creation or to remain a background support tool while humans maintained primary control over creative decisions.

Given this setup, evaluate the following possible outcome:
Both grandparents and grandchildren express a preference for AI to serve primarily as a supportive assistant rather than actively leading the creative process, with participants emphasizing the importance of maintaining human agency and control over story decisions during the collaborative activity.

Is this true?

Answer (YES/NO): YES